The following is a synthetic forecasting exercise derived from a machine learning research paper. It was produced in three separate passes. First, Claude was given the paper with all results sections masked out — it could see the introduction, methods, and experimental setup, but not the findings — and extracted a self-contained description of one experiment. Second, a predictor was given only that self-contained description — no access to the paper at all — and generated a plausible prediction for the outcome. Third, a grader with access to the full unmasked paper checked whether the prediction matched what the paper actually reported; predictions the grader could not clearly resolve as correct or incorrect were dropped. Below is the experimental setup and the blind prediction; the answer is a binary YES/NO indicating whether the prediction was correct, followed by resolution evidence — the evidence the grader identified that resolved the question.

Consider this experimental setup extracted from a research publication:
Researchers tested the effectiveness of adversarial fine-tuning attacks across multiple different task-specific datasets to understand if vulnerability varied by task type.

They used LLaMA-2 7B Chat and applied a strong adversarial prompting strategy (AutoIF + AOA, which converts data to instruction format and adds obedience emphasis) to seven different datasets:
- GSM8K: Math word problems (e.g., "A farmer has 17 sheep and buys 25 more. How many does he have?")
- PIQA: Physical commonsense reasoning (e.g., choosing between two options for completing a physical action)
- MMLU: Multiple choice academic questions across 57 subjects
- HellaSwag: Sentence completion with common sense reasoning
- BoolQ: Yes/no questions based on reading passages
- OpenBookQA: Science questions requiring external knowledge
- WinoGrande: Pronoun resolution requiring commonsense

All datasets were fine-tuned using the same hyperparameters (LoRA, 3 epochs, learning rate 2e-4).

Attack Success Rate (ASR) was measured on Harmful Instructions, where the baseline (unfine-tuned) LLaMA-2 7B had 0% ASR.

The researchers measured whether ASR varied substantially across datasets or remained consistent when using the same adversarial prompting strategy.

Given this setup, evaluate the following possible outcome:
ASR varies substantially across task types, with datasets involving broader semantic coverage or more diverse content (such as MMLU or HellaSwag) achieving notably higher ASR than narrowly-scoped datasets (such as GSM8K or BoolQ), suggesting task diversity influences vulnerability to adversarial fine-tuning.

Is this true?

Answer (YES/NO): NO